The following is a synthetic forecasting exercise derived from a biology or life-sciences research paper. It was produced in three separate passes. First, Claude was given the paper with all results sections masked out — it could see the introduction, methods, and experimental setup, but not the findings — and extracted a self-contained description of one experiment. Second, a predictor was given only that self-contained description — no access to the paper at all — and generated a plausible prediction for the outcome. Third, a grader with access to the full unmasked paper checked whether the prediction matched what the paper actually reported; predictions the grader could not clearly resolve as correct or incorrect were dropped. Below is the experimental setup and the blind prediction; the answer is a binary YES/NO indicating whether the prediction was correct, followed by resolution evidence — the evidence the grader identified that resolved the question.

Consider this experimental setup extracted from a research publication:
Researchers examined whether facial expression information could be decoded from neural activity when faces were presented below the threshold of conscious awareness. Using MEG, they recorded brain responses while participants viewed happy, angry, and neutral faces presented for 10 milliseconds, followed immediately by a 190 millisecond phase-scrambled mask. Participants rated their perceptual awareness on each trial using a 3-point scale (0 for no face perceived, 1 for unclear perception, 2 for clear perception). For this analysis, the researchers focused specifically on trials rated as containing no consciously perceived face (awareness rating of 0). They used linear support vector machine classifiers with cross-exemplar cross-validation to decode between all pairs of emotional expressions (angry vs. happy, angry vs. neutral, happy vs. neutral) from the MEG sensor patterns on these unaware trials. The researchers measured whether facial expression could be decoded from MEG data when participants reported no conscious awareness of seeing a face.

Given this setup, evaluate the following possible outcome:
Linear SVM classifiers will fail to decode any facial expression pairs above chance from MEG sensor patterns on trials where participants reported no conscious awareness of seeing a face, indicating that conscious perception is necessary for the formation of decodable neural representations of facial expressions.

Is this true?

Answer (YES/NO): YES